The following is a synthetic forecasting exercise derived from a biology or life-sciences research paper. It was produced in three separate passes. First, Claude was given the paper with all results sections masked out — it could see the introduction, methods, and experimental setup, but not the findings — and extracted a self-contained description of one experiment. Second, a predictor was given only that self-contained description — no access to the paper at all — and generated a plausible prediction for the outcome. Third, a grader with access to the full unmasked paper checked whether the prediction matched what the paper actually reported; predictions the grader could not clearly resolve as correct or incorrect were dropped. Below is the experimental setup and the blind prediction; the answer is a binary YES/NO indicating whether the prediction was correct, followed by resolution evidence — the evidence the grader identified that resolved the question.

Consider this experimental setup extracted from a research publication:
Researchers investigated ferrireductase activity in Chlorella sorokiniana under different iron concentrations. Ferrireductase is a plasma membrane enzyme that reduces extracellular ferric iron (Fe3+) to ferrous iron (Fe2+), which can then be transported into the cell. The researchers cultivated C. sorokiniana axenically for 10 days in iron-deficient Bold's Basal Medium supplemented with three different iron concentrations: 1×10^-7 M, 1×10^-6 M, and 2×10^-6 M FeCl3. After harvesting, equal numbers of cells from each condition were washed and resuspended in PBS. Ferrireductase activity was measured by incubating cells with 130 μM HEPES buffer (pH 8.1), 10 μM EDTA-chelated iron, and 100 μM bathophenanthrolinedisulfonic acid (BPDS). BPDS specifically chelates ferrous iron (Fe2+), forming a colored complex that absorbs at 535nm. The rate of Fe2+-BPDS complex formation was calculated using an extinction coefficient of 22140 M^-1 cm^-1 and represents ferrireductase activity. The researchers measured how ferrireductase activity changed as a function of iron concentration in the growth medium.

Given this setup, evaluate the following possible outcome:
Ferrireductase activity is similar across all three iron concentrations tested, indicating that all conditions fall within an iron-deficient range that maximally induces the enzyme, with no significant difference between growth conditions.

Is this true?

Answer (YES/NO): NO